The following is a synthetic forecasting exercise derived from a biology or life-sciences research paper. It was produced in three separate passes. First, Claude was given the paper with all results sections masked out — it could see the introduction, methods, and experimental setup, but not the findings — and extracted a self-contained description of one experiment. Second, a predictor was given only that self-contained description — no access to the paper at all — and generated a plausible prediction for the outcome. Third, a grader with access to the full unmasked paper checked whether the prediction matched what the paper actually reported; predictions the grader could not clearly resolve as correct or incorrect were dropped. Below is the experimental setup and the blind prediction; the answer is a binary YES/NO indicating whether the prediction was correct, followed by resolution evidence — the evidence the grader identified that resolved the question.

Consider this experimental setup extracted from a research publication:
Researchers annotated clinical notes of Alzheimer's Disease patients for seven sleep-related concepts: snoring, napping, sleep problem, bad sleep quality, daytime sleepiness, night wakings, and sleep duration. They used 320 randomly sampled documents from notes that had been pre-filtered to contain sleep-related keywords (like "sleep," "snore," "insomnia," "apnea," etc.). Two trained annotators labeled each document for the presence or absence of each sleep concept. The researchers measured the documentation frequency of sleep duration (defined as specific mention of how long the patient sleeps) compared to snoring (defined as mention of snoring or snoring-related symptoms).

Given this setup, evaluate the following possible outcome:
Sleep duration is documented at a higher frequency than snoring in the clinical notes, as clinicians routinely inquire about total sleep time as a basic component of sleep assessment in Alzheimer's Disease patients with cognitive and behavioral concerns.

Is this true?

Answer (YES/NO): NO